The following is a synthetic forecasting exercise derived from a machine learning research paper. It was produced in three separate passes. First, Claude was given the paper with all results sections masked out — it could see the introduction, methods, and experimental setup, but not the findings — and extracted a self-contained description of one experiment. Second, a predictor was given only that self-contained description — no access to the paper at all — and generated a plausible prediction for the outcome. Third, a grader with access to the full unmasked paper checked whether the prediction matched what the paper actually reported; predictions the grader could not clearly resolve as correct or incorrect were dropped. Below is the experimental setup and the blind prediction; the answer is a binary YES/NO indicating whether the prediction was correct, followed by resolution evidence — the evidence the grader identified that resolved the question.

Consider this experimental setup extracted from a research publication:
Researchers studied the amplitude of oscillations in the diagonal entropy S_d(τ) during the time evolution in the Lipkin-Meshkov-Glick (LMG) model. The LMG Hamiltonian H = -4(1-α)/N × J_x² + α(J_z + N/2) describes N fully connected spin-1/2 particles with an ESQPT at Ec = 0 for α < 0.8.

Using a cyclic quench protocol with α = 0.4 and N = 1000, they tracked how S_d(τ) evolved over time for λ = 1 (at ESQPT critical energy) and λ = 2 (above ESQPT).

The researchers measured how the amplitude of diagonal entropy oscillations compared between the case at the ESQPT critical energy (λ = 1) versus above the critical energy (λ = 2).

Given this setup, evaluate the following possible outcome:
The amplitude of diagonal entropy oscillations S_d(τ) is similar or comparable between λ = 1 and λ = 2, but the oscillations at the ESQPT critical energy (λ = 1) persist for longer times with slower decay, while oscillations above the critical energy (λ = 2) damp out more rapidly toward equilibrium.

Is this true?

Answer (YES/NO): NO